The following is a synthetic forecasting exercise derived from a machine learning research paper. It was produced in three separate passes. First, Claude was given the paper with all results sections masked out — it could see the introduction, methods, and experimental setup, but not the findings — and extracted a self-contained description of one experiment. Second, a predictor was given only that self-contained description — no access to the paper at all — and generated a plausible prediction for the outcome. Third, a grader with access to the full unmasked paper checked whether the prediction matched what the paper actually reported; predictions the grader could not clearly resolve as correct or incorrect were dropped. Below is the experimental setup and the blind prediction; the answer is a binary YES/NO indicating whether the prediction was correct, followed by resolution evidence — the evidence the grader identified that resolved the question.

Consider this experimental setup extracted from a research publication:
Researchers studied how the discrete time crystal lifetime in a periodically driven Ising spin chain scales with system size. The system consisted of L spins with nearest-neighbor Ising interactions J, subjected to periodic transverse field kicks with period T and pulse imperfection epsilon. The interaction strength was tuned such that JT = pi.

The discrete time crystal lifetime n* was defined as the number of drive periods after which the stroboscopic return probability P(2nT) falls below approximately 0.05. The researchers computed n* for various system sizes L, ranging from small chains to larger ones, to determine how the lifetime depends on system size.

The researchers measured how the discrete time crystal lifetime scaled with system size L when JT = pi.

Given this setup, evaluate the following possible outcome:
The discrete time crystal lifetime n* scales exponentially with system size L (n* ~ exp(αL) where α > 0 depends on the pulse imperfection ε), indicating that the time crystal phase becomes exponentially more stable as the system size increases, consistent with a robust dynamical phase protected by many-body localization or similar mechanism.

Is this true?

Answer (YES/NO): YES